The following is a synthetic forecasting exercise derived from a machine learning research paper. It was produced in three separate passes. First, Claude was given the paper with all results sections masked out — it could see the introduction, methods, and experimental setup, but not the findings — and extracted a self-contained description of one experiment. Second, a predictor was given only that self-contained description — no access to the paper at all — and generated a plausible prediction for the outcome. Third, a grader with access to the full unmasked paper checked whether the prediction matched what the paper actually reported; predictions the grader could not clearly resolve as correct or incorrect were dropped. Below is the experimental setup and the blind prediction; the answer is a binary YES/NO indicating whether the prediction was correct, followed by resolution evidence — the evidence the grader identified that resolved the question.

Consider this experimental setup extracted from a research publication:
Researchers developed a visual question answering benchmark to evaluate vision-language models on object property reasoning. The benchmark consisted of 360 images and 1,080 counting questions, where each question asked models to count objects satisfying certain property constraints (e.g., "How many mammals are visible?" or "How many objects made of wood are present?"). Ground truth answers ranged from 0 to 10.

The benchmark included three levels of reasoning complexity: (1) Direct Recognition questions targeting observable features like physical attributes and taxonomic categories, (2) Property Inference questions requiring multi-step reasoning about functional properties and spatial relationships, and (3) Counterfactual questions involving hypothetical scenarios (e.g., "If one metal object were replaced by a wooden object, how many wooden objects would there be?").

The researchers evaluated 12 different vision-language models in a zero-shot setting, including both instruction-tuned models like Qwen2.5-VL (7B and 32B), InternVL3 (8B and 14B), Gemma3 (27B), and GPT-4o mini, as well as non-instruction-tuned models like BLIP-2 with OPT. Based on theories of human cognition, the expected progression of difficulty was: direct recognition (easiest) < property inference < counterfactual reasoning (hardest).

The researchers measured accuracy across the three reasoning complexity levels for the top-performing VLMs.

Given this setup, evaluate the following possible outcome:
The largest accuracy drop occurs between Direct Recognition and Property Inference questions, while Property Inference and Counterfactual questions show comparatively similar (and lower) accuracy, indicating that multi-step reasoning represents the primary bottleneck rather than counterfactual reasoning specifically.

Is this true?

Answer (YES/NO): NO